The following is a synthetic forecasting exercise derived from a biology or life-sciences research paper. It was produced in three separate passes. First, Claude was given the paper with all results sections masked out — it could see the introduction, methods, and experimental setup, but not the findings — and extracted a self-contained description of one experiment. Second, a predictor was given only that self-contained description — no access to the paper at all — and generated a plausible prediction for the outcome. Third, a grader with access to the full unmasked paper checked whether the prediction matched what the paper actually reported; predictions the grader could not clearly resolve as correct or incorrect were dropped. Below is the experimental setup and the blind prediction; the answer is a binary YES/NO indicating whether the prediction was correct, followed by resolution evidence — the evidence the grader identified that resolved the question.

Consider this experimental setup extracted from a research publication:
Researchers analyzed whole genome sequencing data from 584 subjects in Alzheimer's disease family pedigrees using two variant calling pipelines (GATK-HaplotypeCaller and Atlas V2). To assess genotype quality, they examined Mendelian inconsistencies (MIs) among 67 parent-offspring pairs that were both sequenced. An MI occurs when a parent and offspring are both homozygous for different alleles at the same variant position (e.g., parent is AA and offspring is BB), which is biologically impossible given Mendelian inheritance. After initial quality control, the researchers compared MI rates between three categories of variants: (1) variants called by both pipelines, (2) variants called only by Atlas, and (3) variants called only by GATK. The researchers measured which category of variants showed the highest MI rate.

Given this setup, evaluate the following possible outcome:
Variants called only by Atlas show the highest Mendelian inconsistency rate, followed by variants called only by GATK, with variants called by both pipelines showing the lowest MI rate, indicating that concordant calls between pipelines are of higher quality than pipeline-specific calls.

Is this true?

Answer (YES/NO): NO